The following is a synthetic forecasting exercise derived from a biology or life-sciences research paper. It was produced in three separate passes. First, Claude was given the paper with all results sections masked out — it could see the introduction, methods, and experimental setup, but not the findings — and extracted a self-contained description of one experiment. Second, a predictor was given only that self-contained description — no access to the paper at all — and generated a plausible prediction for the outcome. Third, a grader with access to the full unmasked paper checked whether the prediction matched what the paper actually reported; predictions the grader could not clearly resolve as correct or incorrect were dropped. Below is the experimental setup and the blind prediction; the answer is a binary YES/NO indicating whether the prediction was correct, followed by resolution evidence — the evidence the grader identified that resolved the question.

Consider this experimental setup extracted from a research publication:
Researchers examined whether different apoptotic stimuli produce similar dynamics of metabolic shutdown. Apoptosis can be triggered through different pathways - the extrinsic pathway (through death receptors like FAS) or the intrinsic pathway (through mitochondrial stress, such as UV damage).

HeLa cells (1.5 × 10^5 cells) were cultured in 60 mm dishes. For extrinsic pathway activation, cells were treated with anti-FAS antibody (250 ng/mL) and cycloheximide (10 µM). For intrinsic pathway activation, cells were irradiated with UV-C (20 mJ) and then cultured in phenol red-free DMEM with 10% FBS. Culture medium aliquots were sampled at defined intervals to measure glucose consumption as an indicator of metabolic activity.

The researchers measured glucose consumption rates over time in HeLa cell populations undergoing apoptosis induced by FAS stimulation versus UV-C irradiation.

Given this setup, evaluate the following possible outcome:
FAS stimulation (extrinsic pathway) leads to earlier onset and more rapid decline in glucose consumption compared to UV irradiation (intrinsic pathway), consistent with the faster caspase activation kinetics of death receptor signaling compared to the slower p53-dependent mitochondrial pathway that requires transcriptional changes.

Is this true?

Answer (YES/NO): NO